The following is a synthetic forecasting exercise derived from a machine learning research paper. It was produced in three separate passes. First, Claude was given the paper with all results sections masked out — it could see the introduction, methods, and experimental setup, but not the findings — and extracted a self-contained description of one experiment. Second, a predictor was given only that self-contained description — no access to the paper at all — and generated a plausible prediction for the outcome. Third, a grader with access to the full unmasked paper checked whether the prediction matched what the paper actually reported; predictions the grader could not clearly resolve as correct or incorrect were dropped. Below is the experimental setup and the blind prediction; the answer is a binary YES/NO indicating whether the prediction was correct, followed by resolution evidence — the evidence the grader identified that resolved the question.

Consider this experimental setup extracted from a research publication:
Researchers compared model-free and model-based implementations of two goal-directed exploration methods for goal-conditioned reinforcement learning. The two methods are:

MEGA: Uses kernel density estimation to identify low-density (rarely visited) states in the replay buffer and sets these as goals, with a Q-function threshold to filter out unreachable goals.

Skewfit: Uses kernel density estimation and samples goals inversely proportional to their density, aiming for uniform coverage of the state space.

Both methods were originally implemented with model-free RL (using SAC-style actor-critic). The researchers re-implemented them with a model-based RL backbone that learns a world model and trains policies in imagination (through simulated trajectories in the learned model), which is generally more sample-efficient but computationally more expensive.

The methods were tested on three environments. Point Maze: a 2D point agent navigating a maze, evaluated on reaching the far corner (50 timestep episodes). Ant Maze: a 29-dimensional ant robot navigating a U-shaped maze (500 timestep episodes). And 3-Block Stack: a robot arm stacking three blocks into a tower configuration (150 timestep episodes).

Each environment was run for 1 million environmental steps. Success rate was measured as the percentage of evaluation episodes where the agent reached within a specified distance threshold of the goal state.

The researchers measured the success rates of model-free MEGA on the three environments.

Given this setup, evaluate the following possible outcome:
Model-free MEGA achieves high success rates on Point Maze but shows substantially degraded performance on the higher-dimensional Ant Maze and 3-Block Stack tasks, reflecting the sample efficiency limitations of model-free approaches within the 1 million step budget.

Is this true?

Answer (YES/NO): YES